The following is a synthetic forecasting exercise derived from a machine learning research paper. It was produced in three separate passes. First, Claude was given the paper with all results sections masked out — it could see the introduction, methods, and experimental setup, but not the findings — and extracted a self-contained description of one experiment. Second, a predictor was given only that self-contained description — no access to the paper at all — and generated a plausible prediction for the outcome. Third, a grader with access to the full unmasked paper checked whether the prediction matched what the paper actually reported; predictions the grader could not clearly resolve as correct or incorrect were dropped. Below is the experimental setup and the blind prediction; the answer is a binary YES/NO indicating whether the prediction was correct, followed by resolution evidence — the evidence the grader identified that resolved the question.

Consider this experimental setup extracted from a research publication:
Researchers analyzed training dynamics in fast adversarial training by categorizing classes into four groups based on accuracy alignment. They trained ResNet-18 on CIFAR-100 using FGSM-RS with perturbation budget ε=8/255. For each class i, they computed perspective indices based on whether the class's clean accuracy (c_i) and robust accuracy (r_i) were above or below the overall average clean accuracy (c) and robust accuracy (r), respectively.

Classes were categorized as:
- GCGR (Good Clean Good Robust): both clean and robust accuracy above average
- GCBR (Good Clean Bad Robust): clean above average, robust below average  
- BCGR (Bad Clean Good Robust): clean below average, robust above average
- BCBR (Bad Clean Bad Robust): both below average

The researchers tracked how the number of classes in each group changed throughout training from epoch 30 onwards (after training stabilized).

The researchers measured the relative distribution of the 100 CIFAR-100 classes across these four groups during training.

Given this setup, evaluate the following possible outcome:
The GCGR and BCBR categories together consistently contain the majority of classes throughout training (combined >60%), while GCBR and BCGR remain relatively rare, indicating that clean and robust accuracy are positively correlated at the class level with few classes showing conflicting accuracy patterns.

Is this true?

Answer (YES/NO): YES